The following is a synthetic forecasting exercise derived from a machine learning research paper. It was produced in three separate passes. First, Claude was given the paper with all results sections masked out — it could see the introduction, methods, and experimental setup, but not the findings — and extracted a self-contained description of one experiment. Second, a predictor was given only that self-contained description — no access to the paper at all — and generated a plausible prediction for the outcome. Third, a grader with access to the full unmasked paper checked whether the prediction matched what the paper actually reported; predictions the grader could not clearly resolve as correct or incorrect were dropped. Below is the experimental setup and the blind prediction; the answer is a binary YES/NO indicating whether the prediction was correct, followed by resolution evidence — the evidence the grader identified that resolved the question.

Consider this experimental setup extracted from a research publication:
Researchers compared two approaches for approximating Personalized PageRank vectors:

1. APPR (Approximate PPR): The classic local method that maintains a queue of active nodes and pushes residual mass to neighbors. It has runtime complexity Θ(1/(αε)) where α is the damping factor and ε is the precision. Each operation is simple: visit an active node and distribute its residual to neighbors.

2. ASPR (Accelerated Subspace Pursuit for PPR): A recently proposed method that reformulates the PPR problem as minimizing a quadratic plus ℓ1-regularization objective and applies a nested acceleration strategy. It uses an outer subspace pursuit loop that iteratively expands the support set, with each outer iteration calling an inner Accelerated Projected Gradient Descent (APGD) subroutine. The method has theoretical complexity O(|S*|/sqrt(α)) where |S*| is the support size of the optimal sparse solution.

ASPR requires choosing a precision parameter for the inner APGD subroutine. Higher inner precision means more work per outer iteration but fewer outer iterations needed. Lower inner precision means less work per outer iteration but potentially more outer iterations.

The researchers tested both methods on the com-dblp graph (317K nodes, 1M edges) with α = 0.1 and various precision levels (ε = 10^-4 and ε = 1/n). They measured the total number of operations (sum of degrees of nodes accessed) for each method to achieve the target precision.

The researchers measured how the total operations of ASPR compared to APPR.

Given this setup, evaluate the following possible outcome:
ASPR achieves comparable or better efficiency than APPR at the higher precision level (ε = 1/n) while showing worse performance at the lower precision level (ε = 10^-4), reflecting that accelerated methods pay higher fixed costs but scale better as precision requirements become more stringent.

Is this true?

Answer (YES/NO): NO